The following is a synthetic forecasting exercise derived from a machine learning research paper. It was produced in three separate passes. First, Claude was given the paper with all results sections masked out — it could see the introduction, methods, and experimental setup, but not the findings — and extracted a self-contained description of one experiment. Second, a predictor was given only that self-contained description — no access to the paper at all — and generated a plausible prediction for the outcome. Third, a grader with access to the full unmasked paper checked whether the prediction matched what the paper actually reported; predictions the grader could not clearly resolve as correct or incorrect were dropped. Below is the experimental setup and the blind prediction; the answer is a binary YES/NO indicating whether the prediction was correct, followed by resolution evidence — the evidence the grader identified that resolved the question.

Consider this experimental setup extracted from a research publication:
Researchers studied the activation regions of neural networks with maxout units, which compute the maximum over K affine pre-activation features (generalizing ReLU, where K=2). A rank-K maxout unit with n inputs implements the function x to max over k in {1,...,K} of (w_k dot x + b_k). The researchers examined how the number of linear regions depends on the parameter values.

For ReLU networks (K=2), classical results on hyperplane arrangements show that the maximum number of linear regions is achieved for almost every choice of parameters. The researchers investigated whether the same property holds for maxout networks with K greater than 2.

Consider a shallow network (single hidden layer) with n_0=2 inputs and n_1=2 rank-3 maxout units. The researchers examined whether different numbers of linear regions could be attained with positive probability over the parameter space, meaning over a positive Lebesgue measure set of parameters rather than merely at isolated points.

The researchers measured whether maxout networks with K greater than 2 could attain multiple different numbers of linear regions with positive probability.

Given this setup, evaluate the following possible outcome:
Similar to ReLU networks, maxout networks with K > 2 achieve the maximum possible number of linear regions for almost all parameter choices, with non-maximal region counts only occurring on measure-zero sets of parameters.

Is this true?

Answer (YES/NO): NO